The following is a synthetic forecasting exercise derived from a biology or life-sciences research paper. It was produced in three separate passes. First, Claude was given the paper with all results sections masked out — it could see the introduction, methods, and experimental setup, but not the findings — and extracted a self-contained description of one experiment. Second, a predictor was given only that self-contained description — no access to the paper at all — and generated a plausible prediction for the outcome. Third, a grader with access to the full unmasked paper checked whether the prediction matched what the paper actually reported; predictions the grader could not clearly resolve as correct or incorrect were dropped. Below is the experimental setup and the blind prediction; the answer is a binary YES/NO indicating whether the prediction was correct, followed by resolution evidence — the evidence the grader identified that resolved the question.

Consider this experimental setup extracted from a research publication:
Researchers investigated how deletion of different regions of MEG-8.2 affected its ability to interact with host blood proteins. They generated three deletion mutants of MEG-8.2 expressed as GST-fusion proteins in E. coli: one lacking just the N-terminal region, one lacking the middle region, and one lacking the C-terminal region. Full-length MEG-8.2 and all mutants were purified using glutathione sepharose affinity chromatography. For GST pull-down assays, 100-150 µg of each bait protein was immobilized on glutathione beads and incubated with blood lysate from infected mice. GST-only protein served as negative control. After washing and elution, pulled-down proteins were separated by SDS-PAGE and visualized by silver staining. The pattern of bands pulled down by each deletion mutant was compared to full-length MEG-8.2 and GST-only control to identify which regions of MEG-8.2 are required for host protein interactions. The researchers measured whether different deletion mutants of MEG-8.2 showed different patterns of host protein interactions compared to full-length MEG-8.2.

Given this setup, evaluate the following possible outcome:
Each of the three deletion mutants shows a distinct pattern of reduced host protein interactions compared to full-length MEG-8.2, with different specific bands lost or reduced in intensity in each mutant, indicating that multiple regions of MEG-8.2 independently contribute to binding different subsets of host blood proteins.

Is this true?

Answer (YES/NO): NO